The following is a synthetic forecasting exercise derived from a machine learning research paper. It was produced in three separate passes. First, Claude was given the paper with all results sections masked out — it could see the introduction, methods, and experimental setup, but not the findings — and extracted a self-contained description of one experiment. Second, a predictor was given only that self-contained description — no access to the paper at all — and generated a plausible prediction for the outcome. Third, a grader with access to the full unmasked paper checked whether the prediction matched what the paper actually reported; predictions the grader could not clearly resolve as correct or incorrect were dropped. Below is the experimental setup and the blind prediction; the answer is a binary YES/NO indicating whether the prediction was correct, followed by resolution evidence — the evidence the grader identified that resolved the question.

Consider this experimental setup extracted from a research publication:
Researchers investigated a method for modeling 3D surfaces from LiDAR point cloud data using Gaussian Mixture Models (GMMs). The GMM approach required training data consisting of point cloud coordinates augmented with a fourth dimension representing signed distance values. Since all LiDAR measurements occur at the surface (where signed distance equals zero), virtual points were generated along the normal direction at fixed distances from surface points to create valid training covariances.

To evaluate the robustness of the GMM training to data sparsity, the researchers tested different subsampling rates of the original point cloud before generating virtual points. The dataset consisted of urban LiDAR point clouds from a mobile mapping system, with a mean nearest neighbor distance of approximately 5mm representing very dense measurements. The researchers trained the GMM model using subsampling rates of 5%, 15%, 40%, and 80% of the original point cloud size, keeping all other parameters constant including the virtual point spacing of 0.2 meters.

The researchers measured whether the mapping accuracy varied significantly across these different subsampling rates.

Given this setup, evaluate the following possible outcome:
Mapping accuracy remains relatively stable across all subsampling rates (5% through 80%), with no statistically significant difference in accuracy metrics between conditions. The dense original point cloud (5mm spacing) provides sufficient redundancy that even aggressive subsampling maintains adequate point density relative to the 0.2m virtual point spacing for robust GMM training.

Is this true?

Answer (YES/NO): YES